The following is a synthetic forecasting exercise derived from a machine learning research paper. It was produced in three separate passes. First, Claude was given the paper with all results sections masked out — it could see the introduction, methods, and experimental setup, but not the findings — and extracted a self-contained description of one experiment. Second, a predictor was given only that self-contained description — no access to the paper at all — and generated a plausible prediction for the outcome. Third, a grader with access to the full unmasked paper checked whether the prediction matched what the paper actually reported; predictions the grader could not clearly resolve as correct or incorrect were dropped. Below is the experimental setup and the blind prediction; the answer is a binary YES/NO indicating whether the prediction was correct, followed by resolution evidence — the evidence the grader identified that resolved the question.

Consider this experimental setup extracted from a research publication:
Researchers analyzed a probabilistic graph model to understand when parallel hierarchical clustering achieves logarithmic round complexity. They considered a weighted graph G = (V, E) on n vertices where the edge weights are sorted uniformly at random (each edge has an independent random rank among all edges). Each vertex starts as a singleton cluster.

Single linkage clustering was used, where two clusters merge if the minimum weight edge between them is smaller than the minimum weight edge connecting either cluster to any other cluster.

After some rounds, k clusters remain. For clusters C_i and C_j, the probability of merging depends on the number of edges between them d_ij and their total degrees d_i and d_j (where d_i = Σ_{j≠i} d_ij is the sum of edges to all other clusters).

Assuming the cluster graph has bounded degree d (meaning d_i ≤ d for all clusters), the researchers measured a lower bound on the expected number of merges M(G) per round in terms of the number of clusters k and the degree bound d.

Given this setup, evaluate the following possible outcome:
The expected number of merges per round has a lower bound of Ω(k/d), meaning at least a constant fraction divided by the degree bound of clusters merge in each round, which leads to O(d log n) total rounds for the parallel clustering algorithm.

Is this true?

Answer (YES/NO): YES